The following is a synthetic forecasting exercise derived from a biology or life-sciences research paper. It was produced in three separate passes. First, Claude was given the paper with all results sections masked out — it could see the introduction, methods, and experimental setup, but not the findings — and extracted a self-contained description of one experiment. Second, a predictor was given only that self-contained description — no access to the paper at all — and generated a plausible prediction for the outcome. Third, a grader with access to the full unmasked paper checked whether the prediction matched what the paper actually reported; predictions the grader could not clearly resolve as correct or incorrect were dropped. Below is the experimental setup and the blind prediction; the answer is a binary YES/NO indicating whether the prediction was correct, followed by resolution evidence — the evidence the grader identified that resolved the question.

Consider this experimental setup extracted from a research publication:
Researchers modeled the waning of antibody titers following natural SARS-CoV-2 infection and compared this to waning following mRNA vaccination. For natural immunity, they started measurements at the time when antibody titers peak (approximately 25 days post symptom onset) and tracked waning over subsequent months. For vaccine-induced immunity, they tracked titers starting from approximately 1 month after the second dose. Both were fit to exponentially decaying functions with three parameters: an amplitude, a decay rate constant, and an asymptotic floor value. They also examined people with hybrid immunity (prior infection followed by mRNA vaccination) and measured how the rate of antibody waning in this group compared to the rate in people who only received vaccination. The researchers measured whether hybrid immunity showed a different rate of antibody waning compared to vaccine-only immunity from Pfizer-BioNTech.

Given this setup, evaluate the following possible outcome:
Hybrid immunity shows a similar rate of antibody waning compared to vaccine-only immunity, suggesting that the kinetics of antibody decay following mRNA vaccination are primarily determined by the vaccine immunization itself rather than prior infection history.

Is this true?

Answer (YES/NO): YES